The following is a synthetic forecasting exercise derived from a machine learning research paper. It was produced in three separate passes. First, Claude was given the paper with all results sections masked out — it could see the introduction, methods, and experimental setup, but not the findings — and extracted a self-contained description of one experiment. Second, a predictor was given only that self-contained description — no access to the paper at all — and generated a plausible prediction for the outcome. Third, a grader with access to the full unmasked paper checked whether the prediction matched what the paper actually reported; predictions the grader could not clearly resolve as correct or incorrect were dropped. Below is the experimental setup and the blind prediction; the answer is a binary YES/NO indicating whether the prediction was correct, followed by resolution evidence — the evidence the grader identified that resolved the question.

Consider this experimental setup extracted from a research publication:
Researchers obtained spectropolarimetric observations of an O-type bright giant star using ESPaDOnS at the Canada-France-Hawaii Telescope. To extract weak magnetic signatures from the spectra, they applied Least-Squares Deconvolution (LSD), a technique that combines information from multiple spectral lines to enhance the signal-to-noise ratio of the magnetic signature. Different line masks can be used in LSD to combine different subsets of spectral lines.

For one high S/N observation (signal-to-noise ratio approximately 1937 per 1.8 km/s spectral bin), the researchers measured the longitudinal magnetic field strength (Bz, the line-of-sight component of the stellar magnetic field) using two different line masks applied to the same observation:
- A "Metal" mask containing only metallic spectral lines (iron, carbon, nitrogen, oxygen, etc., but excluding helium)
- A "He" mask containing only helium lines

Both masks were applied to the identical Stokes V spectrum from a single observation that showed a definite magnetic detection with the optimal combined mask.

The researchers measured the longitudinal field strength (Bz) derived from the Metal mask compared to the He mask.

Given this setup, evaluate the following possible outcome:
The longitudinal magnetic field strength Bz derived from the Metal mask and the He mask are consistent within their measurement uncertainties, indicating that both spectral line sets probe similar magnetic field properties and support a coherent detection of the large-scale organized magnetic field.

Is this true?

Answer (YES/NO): NO